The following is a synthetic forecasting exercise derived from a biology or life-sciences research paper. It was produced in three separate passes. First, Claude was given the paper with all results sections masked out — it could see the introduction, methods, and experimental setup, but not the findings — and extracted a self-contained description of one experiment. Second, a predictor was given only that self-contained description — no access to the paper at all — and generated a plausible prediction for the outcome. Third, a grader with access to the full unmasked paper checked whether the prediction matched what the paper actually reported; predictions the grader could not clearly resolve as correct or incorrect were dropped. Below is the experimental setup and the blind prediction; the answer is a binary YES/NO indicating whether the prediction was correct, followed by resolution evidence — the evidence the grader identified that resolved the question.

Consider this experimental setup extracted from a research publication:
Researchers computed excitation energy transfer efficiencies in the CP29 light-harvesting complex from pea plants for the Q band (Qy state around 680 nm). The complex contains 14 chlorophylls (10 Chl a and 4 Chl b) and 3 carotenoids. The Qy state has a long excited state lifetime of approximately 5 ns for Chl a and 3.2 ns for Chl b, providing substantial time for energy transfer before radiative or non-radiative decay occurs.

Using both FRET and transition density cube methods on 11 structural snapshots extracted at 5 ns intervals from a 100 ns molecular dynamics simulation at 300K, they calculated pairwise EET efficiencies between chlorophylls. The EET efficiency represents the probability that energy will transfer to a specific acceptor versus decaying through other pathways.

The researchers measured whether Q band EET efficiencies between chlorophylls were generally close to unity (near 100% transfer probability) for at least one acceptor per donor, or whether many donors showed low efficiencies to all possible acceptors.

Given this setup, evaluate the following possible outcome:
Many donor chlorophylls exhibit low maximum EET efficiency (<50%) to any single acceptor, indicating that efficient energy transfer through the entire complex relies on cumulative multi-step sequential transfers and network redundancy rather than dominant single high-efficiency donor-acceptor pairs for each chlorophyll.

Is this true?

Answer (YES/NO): NO